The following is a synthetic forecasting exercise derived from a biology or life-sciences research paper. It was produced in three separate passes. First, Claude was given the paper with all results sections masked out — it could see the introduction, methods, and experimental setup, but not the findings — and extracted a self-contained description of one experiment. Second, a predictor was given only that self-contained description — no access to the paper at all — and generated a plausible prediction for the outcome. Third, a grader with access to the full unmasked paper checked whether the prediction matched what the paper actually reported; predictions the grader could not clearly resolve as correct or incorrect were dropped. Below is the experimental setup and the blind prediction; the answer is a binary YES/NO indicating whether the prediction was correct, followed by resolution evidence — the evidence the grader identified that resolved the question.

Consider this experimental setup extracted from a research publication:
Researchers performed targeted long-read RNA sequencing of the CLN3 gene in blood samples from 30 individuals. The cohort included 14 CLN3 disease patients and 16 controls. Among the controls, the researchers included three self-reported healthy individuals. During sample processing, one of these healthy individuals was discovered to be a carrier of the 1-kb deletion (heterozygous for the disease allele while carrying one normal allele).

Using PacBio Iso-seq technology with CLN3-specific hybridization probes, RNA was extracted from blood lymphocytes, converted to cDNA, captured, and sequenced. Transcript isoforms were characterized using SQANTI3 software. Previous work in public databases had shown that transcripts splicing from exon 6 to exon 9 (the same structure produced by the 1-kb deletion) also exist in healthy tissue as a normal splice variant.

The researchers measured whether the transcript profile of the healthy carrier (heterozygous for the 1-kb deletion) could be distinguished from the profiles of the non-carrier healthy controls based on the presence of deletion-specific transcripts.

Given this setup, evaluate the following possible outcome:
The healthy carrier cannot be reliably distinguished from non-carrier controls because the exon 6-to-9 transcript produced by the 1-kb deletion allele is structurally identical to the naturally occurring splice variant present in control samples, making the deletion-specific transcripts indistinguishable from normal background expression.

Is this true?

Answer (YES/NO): NO